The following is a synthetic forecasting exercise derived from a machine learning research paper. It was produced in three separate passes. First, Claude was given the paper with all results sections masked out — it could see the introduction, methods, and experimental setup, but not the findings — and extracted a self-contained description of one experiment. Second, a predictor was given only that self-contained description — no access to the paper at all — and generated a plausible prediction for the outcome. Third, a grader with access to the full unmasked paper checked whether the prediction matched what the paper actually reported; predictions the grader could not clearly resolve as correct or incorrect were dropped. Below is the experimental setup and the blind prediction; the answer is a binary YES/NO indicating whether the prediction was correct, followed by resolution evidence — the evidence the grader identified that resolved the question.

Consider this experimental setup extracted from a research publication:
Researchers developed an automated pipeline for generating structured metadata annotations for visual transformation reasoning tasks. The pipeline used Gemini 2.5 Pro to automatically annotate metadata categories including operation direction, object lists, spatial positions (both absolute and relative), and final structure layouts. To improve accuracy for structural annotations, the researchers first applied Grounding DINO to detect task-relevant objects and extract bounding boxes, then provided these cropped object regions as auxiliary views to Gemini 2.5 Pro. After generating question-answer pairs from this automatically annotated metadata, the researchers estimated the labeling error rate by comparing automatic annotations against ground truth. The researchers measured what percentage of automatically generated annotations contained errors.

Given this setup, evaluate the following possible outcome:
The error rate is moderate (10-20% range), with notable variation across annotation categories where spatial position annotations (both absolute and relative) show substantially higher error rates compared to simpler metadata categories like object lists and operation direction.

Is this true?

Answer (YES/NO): NO